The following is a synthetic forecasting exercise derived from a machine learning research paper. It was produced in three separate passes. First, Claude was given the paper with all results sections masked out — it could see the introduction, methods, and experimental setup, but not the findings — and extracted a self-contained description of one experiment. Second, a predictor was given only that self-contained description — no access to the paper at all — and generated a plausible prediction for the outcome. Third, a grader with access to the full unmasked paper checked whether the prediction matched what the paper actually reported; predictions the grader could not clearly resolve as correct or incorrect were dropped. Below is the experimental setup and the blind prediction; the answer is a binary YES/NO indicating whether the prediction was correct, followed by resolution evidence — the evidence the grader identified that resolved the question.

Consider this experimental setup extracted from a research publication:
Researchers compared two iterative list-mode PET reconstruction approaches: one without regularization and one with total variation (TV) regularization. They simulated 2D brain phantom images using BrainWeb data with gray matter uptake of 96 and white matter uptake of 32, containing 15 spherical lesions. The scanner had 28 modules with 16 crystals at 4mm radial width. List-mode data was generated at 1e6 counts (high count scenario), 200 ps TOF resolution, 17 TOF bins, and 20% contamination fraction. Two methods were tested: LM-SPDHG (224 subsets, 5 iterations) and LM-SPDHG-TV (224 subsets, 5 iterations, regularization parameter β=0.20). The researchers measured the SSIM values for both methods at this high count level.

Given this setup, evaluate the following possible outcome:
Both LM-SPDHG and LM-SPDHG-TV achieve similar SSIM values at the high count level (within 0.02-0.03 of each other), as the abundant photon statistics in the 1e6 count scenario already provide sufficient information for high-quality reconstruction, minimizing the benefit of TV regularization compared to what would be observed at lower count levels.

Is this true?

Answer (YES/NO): YES